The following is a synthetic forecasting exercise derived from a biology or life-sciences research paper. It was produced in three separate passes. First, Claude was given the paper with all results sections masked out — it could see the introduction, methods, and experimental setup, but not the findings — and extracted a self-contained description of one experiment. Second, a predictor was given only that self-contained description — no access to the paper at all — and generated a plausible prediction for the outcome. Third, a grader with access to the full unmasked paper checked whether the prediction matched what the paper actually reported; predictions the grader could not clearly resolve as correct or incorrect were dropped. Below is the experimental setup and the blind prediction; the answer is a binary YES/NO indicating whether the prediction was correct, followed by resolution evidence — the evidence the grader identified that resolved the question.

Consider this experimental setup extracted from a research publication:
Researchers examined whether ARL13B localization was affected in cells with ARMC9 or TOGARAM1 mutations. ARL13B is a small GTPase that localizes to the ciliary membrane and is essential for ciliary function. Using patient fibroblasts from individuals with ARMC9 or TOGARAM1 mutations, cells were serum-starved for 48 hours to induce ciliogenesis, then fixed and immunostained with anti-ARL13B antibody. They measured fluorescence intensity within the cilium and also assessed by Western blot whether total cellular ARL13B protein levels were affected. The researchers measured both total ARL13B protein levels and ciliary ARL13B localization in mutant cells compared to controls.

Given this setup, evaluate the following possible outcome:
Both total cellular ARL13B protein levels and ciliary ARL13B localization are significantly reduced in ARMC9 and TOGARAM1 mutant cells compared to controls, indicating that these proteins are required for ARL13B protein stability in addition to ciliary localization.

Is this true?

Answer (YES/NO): NO